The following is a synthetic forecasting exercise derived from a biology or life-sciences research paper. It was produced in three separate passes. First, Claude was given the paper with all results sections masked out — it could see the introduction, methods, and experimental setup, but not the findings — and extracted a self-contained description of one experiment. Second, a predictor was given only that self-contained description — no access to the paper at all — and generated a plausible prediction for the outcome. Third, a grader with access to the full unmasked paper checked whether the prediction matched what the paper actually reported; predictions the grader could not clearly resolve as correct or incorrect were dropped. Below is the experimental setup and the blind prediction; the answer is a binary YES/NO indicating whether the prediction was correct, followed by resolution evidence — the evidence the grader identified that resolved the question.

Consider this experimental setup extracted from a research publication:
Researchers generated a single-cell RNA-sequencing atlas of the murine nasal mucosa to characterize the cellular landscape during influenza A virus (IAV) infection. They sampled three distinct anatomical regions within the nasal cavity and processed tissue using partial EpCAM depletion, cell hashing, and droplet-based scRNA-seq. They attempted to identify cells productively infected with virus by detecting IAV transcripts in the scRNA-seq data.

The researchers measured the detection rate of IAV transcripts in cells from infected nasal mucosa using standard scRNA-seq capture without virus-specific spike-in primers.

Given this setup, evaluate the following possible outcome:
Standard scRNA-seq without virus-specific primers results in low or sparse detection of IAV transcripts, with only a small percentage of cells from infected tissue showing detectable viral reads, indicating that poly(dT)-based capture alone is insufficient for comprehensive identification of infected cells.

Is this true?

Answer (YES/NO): YES